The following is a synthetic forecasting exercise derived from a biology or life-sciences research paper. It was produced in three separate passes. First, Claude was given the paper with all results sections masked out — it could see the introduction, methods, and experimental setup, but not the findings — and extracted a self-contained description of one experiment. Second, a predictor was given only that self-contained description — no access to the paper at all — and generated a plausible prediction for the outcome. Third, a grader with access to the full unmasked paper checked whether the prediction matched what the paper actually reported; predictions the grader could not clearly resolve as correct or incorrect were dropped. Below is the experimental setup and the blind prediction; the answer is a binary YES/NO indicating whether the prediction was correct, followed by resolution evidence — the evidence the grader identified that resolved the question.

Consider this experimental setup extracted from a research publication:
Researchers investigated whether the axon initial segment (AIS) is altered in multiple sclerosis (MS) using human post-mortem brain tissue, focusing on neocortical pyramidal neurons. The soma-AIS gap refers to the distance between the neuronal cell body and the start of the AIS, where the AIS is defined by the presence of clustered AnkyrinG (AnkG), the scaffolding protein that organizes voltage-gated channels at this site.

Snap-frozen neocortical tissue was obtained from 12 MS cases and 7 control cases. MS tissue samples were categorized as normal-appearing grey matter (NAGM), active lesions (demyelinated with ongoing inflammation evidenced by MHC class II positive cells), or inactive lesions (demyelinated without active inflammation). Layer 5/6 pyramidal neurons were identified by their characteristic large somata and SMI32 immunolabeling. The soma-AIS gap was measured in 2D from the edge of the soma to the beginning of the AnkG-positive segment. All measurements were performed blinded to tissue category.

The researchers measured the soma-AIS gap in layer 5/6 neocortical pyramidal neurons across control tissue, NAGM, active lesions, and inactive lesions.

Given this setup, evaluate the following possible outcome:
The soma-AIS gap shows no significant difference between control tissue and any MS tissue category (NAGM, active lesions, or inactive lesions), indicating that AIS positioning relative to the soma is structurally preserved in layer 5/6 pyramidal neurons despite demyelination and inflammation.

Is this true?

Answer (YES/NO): NO